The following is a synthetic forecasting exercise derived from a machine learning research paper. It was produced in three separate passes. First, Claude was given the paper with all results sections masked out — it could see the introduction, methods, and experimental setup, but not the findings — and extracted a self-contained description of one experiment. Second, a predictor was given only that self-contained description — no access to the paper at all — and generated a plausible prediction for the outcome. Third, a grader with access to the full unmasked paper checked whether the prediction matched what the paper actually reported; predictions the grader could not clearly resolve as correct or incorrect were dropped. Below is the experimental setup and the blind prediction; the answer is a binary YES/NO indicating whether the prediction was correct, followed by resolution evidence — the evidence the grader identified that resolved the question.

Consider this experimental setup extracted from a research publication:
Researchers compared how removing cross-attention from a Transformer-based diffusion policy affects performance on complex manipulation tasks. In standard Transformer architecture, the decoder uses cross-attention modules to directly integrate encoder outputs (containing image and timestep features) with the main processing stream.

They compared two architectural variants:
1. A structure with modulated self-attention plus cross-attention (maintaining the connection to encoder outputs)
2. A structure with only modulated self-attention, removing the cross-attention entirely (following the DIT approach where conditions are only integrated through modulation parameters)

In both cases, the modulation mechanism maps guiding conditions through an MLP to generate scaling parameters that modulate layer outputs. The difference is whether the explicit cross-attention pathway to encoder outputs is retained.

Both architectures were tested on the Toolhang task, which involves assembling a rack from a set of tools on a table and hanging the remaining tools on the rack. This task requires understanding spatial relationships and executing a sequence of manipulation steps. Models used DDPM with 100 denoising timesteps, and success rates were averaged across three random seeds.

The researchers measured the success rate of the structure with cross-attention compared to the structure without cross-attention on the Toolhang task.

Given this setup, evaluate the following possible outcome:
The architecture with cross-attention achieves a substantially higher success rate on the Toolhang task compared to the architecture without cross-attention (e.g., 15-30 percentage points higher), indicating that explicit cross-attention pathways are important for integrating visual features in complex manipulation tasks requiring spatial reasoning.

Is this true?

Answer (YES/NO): NO